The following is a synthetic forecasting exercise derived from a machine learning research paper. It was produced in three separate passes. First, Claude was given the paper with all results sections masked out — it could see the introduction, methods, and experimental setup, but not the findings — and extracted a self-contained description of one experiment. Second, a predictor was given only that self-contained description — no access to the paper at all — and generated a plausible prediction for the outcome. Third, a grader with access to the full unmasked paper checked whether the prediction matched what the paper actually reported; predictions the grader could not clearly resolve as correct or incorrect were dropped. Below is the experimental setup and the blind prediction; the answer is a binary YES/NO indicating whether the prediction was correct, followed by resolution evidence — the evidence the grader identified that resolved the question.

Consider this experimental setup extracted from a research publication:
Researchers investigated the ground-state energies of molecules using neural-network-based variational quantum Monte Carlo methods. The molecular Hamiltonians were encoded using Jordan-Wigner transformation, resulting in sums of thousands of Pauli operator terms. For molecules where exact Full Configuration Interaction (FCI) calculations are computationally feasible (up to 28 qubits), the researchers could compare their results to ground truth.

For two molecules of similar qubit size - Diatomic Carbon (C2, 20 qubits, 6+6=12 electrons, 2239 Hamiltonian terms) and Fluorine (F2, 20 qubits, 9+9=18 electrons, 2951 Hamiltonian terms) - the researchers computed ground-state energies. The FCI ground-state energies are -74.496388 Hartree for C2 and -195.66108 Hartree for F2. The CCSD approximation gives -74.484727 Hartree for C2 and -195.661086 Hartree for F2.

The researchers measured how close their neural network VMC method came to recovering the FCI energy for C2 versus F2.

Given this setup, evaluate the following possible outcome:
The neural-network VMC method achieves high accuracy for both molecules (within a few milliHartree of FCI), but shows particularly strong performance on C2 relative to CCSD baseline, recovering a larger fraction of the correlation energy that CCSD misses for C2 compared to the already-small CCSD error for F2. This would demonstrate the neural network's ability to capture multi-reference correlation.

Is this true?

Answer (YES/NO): NO